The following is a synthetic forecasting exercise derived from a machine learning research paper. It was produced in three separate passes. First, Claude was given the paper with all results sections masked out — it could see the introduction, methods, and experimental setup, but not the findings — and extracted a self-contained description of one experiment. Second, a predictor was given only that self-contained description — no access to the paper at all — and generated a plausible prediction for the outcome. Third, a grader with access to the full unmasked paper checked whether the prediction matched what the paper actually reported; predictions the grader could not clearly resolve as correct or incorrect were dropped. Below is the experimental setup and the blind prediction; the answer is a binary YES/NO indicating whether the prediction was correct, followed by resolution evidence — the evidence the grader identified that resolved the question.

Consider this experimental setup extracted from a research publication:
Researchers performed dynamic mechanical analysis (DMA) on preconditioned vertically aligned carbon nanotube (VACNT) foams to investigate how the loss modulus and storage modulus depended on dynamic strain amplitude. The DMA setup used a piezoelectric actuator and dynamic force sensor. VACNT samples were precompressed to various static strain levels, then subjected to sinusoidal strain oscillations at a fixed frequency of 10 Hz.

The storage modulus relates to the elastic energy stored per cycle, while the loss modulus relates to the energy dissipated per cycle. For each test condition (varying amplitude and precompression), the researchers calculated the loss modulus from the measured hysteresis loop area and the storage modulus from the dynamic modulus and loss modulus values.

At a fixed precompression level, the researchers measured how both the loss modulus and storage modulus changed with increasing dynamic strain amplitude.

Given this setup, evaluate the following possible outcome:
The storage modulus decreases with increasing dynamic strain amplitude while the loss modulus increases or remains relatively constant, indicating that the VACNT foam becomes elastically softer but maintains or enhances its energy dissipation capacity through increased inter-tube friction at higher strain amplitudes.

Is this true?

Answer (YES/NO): YES